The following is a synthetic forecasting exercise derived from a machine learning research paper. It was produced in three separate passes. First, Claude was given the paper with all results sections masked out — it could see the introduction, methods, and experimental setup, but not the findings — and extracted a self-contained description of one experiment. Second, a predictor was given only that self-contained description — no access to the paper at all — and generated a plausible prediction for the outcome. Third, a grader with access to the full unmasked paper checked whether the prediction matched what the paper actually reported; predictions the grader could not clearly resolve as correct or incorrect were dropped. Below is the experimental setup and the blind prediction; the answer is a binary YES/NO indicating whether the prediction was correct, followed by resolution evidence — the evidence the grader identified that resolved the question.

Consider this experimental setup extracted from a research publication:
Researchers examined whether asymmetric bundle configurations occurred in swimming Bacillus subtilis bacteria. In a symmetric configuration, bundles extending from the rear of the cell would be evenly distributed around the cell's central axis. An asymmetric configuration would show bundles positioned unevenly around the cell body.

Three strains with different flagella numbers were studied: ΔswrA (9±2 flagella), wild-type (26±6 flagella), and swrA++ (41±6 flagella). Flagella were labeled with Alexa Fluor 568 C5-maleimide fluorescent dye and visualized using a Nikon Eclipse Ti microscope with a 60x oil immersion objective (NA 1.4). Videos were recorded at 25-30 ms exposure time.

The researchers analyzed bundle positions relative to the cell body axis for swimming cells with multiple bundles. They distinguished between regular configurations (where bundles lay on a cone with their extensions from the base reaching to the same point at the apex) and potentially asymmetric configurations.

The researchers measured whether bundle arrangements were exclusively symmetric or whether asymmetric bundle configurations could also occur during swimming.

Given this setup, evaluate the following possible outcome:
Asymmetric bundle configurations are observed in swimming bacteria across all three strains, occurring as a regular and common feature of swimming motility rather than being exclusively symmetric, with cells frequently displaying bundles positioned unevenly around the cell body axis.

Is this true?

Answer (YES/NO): NO